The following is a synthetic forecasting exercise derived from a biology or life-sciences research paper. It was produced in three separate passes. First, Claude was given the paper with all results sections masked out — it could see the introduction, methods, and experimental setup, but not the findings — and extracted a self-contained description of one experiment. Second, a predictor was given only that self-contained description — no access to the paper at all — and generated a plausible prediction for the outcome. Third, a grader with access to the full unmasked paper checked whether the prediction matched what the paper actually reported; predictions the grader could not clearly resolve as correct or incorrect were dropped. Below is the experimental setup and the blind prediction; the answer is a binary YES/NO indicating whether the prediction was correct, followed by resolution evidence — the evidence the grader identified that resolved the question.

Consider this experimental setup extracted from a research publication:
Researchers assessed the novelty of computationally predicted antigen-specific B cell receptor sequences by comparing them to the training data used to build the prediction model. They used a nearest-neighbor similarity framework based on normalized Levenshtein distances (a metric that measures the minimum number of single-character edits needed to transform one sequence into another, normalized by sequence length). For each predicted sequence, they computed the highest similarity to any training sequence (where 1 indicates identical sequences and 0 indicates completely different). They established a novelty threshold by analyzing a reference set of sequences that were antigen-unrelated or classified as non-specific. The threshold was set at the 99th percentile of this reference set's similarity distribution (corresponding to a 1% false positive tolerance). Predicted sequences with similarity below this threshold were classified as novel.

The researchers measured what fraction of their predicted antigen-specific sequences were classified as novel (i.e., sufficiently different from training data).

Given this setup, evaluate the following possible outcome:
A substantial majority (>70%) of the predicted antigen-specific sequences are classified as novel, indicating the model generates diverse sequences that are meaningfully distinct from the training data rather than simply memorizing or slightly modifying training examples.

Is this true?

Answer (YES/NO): YES